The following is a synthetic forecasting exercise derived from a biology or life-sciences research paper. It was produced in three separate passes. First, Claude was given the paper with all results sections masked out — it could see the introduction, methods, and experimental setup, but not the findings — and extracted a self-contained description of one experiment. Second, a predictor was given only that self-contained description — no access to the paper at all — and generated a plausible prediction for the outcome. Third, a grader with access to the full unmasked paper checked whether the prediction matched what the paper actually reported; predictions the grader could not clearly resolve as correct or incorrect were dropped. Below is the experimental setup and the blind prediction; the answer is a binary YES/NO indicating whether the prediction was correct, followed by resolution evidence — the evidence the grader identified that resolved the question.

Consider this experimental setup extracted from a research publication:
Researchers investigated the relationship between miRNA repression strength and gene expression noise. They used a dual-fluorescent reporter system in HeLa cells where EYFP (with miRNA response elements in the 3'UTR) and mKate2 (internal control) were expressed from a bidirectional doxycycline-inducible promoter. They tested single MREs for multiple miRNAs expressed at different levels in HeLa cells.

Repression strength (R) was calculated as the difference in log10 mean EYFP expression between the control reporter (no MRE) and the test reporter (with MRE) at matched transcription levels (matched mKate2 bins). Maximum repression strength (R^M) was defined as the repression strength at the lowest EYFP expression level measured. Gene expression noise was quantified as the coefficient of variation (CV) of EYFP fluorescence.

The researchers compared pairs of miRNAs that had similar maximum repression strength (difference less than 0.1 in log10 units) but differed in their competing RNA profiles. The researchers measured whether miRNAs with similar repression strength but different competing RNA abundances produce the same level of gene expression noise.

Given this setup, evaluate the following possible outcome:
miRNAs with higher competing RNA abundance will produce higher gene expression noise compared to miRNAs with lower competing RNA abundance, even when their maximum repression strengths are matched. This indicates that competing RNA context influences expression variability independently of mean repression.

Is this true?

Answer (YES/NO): NO